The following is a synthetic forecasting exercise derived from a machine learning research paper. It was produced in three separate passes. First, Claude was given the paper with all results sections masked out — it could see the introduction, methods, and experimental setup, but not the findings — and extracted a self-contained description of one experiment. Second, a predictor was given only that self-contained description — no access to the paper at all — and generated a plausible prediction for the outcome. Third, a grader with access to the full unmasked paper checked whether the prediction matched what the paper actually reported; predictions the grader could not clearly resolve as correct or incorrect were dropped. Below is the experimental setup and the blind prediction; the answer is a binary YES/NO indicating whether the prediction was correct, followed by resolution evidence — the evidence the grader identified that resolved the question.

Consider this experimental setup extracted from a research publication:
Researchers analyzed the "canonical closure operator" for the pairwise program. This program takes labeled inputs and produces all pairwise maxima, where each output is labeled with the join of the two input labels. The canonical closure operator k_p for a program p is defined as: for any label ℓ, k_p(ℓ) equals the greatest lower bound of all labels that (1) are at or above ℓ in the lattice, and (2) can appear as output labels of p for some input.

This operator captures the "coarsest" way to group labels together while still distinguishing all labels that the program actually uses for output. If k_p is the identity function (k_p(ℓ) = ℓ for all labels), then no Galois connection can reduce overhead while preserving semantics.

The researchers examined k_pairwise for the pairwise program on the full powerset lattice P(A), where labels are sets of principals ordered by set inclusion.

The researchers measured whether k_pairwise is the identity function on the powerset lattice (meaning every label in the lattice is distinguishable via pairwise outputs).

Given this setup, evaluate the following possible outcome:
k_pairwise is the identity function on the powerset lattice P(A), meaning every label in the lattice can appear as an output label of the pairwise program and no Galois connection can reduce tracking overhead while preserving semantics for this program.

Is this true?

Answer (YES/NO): YES